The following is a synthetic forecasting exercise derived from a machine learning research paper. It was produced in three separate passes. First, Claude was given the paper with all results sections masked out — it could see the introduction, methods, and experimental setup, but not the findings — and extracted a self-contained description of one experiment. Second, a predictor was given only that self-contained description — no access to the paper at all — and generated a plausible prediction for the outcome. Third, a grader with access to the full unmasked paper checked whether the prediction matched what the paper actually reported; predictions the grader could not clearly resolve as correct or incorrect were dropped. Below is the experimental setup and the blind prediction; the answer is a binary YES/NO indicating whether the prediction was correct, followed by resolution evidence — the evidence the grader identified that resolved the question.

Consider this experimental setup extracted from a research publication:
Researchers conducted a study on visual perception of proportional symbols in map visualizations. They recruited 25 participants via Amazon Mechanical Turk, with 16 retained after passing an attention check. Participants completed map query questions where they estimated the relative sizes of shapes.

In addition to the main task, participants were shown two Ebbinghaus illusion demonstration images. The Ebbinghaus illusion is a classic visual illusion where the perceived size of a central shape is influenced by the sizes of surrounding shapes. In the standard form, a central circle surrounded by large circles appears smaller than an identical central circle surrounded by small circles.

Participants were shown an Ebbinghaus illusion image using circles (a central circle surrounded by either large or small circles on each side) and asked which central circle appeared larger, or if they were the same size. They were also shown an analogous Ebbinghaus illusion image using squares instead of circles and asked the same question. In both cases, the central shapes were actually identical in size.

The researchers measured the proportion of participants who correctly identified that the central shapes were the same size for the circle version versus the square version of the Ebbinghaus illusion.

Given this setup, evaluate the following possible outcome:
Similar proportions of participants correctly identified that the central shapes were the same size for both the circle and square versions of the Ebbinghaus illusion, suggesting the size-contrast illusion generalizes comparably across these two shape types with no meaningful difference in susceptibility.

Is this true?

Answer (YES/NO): NO